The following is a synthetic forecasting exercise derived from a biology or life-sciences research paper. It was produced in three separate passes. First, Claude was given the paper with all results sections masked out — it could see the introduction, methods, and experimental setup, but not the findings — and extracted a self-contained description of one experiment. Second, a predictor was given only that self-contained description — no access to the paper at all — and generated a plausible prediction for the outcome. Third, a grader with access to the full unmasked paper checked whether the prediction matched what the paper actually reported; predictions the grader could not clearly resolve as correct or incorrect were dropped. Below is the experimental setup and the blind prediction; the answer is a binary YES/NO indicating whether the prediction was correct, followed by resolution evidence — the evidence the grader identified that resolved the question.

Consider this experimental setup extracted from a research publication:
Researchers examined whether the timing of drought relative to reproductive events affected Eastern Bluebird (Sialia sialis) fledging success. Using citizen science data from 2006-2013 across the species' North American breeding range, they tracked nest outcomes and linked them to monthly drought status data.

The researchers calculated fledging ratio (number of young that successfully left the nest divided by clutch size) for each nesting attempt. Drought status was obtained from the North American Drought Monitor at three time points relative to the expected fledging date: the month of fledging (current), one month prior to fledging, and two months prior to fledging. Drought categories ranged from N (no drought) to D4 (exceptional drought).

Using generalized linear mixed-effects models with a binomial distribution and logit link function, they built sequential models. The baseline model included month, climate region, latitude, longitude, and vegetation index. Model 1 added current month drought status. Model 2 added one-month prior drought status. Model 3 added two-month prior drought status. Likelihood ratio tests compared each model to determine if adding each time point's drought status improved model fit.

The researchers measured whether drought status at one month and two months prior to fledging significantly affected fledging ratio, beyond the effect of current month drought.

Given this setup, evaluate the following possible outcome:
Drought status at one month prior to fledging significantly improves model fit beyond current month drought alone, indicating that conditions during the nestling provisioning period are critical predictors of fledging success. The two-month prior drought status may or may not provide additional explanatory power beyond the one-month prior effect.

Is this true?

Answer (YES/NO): YES